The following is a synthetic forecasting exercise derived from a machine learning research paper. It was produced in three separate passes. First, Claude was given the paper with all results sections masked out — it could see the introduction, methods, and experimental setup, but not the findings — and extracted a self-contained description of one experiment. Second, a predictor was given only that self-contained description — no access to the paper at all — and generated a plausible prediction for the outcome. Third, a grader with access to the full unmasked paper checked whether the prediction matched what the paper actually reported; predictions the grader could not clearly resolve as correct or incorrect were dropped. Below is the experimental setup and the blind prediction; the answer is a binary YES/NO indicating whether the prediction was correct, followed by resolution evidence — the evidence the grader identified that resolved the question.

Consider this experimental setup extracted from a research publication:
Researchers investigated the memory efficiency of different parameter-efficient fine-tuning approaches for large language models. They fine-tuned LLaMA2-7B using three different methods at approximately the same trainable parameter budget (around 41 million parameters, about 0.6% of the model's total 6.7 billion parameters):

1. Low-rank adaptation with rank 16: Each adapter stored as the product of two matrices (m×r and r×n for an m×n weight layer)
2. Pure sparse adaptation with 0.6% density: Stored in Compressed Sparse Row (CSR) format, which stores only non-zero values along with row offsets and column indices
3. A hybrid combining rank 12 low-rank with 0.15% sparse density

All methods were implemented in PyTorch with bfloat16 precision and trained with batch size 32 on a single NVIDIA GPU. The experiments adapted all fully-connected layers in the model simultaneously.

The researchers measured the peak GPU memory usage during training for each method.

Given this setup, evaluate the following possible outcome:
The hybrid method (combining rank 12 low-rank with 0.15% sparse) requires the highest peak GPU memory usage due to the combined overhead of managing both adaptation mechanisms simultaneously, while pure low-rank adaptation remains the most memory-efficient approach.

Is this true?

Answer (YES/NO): NO